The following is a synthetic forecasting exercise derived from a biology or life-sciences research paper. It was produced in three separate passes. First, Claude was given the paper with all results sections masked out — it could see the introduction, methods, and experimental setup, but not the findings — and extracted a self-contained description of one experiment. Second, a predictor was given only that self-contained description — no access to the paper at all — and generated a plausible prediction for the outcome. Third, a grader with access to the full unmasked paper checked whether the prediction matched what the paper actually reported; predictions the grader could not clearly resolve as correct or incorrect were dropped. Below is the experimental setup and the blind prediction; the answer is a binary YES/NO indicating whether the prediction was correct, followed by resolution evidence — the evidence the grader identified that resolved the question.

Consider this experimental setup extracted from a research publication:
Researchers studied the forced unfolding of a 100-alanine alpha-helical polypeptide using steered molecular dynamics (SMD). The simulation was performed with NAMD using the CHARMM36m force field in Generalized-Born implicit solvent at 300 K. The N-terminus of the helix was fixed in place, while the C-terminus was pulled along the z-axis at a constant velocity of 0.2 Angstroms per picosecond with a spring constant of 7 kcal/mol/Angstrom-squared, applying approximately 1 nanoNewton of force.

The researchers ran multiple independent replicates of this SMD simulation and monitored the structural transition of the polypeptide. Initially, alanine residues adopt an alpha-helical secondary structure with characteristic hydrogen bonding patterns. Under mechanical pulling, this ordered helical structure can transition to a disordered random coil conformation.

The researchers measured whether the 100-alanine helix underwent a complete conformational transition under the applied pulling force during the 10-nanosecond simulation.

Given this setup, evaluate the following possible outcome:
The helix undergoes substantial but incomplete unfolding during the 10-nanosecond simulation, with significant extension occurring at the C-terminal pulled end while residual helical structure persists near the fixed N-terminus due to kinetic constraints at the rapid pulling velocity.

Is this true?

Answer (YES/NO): NO